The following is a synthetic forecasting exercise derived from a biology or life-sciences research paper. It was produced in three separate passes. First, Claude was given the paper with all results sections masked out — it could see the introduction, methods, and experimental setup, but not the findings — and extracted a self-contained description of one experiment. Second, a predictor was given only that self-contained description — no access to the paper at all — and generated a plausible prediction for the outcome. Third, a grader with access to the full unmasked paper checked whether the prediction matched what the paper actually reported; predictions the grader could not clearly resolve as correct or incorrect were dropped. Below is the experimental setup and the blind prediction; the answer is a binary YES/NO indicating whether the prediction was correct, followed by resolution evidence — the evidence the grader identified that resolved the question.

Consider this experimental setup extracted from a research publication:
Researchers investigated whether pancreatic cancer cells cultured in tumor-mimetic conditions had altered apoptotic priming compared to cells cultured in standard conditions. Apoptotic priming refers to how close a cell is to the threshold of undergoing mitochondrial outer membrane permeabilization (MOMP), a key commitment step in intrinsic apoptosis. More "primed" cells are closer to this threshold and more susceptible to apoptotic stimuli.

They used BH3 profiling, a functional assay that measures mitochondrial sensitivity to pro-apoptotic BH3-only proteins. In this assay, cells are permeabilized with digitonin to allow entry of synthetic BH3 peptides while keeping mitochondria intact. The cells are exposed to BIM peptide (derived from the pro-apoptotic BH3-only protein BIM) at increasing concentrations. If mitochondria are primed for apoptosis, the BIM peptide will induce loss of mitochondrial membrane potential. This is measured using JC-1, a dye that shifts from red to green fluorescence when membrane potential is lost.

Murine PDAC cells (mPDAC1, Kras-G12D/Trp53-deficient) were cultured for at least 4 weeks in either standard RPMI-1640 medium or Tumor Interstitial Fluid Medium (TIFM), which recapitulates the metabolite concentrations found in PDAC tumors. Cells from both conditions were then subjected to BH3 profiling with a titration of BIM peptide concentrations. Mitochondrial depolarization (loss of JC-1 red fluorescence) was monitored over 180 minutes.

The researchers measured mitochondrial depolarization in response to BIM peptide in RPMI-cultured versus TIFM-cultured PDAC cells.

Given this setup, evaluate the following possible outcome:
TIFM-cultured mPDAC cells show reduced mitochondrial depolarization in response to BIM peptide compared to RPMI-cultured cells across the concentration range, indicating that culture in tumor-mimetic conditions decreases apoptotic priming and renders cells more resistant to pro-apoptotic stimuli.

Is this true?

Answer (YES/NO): YES